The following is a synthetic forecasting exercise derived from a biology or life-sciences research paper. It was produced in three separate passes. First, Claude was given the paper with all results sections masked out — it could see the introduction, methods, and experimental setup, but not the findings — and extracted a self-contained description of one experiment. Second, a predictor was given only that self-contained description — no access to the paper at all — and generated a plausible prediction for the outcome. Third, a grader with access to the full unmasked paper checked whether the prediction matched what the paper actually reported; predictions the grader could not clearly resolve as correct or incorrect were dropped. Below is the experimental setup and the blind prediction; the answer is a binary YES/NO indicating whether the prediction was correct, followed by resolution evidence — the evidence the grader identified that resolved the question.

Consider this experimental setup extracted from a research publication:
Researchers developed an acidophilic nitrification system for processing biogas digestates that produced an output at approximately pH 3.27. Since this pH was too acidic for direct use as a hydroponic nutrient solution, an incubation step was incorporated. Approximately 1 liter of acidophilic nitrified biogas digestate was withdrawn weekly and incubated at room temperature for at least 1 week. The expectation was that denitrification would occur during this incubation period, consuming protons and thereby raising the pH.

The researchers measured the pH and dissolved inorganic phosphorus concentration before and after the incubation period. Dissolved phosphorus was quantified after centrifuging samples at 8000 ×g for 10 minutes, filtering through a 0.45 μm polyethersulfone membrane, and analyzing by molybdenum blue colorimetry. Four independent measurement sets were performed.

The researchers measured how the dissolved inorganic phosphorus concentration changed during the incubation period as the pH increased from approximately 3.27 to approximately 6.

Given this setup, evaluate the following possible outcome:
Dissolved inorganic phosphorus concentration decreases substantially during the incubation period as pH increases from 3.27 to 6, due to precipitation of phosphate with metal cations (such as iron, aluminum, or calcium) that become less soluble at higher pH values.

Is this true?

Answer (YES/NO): NO